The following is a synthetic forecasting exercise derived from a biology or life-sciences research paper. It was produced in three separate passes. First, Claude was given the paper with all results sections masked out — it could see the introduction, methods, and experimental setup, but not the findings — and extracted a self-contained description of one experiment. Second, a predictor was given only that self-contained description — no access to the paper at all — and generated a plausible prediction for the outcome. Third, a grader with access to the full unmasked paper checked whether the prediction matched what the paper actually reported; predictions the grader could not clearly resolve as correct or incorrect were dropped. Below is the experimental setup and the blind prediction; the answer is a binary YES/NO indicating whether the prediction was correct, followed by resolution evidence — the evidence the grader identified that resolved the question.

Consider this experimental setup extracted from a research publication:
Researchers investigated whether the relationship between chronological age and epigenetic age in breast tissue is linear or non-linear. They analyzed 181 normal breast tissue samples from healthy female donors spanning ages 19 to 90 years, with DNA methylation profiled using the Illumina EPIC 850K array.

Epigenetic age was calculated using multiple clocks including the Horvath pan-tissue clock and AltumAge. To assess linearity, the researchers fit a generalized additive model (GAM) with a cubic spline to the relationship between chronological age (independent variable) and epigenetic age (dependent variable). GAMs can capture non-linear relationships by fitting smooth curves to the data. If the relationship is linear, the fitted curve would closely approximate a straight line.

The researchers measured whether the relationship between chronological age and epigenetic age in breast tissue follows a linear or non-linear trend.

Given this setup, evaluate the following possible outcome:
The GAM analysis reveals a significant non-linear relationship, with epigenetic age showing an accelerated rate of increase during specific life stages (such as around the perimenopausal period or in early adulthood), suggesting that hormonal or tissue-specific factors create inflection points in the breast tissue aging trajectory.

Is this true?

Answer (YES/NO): NO